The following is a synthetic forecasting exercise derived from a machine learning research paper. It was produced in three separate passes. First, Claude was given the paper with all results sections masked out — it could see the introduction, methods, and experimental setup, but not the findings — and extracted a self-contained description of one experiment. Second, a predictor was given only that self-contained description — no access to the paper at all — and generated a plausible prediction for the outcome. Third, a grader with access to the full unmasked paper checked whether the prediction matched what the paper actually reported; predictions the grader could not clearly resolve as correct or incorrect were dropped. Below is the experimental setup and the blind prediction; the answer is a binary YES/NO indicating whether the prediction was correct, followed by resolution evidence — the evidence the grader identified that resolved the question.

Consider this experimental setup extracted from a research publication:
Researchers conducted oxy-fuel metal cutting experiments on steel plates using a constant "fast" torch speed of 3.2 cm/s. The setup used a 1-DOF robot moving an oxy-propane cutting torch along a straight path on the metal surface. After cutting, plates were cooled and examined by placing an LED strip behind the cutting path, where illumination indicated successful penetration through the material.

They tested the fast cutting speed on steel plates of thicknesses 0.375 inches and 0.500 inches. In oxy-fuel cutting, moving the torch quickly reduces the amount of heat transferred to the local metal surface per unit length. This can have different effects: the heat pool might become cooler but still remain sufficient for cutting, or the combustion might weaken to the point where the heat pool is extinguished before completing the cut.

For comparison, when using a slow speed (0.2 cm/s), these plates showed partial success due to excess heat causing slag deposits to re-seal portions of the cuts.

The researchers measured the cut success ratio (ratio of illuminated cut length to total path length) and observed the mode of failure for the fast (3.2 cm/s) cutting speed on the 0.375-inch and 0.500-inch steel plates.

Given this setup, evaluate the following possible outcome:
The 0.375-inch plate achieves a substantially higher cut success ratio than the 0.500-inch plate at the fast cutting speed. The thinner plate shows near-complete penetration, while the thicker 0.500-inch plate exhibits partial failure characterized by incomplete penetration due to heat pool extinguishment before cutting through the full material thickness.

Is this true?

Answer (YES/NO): NO